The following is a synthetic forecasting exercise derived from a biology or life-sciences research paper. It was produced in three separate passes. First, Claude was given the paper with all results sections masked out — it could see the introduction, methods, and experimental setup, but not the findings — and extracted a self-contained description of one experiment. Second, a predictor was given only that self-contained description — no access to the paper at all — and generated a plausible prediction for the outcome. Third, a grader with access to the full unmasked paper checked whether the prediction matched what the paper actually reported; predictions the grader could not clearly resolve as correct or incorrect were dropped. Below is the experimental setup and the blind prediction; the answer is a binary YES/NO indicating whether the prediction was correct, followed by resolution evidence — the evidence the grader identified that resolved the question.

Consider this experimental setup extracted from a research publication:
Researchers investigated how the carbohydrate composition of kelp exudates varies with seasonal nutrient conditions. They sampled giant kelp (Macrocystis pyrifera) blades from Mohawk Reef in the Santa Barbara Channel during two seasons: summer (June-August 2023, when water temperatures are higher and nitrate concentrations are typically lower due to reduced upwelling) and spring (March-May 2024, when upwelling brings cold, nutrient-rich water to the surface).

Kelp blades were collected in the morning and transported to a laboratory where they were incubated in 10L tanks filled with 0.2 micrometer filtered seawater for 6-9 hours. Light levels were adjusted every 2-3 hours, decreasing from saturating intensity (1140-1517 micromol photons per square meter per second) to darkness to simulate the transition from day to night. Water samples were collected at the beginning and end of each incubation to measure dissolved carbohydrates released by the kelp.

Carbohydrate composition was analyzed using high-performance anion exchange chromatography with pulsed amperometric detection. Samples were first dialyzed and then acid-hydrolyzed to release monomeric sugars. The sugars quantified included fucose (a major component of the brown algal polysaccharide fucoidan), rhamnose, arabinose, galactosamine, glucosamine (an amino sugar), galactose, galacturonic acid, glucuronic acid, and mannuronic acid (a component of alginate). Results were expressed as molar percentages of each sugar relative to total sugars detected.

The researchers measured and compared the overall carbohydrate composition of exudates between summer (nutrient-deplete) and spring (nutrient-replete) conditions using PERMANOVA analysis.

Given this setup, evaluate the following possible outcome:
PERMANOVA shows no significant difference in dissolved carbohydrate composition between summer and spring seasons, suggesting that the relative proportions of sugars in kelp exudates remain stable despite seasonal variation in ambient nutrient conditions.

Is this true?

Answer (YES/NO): NO